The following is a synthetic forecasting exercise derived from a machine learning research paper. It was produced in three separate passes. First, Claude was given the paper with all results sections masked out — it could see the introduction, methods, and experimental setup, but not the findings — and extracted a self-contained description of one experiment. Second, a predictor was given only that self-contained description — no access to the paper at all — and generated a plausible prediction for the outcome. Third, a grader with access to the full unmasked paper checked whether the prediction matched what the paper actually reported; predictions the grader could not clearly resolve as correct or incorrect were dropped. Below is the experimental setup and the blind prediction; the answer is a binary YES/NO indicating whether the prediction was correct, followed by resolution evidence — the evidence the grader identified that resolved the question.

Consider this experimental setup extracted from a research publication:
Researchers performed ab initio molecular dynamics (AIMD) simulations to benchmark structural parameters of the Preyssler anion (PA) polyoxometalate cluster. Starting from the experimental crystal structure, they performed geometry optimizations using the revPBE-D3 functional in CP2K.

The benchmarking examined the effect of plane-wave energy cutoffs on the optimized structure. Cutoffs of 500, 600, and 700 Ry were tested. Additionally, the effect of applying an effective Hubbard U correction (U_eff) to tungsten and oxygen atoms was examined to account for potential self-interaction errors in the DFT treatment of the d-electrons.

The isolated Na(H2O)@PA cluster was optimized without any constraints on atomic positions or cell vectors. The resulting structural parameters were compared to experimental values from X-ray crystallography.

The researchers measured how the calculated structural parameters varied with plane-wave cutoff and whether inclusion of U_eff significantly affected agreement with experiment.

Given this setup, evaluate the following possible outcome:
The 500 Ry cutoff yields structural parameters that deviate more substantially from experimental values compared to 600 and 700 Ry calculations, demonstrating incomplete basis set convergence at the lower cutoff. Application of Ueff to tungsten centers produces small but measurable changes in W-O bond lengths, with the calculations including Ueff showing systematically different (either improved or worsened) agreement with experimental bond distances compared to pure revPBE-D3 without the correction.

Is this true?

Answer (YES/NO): NO